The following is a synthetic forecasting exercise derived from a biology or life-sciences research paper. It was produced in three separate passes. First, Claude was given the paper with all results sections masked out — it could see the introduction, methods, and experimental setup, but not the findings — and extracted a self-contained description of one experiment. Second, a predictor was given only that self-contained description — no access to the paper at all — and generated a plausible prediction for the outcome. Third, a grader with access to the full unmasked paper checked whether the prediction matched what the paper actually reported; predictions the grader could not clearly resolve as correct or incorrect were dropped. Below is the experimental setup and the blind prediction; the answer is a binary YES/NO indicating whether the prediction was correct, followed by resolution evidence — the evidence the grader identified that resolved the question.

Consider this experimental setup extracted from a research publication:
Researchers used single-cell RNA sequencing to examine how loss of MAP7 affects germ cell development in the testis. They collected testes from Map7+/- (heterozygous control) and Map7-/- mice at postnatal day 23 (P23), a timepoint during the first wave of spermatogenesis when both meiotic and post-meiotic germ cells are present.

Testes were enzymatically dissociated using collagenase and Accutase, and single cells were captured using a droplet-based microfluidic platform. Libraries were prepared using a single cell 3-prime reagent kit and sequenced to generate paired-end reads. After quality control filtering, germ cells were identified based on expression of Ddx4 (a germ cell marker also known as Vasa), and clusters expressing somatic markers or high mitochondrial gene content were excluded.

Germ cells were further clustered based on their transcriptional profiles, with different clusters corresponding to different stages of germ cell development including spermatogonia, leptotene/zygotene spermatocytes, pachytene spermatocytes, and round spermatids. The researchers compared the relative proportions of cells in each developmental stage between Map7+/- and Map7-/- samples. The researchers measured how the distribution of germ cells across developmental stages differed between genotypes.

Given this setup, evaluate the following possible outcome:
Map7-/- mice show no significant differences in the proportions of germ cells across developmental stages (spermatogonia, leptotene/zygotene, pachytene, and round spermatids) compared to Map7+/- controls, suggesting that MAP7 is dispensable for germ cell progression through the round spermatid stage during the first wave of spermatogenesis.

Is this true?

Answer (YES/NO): NO